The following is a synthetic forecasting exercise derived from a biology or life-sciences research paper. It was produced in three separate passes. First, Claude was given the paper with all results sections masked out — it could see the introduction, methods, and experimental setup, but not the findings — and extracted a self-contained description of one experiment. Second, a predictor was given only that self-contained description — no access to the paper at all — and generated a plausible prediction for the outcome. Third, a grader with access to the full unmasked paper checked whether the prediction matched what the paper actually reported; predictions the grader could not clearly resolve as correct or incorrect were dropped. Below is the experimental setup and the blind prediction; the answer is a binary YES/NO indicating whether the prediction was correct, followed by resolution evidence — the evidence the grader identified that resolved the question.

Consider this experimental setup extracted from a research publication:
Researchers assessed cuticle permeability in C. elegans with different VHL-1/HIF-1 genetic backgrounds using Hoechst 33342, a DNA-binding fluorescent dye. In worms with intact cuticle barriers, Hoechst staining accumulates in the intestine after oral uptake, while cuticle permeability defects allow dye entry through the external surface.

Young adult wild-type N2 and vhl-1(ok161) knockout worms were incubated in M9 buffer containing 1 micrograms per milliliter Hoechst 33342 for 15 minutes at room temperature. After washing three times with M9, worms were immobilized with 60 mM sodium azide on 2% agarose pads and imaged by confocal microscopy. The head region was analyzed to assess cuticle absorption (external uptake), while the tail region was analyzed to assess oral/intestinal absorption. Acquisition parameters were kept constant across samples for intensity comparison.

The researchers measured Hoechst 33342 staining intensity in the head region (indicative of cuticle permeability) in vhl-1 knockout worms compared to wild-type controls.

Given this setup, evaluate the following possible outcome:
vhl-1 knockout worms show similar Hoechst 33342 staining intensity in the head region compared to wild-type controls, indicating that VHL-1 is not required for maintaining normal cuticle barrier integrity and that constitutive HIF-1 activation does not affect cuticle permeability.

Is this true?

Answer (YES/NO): NO